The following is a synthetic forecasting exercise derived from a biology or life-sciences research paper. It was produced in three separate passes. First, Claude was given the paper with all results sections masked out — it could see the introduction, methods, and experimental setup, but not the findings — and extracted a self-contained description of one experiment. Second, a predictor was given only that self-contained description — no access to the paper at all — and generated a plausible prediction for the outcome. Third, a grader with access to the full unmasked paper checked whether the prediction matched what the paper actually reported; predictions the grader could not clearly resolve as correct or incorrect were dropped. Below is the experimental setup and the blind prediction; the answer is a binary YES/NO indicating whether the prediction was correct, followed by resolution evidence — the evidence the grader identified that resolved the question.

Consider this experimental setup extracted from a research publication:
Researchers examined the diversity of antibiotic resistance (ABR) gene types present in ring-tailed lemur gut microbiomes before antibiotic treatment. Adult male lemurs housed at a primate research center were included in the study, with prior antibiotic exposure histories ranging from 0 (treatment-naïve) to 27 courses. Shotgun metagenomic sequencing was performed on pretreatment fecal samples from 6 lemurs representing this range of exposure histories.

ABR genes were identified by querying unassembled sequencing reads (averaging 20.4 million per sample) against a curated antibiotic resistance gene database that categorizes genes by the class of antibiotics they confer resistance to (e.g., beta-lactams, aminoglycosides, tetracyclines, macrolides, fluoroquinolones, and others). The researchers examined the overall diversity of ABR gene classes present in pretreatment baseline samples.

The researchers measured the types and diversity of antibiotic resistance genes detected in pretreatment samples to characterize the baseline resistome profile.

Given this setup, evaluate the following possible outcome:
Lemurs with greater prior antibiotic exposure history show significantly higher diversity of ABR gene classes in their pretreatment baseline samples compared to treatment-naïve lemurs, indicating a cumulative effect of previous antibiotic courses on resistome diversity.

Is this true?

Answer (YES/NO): NO